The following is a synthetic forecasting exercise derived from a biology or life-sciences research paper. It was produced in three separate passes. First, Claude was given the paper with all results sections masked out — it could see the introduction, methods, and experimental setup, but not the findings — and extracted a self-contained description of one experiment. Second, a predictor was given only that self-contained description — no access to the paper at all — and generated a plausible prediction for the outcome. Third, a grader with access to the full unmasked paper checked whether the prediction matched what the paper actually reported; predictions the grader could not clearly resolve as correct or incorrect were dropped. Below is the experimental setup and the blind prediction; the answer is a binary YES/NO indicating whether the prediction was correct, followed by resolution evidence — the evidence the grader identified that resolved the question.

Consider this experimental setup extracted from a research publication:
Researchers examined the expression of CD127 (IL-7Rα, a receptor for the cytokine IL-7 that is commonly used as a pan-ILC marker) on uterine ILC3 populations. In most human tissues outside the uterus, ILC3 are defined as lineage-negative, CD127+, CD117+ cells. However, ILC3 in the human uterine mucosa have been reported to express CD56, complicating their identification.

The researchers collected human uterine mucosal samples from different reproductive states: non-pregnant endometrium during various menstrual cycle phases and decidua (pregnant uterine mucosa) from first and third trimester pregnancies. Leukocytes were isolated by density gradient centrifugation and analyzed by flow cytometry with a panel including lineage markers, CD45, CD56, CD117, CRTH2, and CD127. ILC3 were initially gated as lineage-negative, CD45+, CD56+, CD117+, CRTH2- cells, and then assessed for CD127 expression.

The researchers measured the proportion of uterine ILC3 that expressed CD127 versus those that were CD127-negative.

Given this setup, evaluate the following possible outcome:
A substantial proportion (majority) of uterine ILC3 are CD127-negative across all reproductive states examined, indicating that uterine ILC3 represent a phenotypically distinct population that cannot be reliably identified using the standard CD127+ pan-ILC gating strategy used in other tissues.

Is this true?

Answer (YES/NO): NO